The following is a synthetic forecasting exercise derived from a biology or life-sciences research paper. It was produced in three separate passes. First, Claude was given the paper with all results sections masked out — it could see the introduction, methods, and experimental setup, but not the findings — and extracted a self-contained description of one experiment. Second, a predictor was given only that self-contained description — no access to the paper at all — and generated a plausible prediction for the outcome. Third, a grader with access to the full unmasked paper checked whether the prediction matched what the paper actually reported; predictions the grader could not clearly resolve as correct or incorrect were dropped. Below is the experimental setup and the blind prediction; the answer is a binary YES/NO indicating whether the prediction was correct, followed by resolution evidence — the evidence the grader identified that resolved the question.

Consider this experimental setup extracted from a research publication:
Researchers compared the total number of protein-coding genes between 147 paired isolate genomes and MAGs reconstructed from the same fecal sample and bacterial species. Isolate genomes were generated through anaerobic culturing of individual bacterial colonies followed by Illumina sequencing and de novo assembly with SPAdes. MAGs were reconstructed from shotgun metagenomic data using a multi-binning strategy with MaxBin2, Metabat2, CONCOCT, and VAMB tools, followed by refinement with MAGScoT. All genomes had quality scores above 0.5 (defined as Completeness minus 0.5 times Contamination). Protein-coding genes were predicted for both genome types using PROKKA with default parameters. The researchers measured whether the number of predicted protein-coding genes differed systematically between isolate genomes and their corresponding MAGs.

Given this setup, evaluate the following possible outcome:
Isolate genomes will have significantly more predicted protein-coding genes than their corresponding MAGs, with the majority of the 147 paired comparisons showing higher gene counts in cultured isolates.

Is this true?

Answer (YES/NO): YES